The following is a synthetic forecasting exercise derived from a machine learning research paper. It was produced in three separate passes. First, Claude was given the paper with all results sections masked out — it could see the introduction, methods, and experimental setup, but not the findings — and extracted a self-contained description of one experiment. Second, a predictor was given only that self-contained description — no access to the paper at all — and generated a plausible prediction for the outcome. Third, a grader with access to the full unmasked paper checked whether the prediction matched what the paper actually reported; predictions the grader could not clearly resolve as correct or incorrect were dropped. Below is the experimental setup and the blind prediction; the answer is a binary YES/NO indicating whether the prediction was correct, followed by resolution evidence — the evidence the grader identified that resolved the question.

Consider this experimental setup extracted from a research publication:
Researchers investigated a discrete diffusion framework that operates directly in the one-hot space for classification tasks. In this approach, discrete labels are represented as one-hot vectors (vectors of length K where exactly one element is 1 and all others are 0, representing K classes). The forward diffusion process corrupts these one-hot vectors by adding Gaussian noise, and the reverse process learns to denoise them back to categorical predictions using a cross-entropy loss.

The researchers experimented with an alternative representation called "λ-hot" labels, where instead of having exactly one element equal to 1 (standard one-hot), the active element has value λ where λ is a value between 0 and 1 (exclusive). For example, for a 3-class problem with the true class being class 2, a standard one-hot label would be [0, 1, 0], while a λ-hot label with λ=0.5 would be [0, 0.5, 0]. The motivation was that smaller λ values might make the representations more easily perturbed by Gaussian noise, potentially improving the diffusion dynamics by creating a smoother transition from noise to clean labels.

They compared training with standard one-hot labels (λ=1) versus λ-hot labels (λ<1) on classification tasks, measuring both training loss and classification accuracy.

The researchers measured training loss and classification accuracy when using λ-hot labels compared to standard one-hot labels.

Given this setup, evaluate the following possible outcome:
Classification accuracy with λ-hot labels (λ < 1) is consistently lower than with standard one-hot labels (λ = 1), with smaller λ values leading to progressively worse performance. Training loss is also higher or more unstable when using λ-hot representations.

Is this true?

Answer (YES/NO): NO